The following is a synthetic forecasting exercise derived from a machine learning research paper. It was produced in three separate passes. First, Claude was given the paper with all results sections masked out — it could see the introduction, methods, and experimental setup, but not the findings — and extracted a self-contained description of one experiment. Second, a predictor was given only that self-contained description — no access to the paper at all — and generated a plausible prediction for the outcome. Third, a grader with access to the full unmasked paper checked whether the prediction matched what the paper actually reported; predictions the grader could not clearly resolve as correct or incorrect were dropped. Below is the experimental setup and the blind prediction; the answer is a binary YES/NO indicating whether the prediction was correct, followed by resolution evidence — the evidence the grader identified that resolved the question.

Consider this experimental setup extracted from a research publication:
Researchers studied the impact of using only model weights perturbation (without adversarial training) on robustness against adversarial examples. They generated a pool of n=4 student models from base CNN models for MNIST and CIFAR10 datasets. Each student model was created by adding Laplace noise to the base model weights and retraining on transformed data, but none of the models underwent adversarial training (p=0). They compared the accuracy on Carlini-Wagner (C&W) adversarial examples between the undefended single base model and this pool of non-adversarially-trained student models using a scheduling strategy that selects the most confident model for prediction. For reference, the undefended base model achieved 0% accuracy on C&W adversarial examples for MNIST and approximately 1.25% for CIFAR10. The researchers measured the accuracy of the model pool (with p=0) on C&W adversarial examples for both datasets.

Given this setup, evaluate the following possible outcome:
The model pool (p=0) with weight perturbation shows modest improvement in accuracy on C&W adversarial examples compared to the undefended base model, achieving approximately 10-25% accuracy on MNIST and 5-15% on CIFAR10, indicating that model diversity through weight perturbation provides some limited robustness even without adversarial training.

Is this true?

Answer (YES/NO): NO